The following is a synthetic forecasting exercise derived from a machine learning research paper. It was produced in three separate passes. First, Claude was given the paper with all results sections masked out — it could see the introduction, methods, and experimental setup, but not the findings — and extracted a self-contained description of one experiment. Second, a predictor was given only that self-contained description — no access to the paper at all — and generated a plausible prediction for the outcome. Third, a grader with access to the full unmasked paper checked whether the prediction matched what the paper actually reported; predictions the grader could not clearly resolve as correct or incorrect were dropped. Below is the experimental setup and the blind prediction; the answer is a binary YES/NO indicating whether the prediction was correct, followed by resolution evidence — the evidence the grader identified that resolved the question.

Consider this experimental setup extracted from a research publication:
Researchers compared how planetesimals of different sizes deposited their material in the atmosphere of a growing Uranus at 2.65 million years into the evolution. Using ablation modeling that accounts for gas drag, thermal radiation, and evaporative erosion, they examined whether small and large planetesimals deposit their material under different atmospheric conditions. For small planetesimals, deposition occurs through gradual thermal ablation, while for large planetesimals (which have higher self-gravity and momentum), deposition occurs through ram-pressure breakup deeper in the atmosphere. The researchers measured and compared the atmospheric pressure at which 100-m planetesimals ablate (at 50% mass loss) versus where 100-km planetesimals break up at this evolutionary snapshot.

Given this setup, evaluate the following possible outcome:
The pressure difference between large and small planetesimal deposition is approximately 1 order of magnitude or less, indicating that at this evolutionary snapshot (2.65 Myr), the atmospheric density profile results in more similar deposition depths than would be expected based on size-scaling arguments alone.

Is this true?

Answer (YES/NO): NO